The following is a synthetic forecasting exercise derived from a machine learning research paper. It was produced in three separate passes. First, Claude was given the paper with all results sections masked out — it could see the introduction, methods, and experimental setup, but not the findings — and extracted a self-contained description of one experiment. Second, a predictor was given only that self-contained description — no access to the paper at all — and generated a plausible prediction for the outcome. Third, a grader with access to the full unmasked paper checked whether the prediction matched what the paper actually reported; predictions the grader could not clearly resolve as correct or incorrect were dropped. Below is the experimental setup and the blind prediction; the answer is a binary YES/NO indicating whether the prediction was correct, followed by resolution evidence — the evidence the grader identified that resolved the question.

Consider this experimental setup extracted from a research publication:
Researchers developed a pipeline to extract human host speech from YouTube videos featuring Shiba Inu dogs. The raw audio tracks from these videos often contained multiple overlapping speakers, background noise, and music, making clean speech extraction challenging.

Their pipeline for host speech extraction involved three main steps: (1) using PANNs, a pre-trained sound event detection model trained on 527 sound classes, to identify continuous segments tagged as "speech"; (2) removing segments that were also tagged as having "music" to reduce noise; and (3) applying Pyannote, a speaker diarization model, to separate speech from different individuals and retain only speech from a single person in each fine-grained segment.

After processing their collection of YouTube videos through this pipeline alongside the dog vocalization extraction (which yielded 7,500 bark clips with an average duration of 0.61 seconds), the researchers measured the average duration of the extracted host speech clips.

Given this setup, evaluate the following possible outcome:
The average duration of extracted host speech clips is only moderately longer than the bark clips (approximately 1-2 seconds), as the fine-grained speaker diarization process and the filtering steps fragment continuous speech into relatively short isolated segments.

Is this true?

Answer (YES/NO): YES